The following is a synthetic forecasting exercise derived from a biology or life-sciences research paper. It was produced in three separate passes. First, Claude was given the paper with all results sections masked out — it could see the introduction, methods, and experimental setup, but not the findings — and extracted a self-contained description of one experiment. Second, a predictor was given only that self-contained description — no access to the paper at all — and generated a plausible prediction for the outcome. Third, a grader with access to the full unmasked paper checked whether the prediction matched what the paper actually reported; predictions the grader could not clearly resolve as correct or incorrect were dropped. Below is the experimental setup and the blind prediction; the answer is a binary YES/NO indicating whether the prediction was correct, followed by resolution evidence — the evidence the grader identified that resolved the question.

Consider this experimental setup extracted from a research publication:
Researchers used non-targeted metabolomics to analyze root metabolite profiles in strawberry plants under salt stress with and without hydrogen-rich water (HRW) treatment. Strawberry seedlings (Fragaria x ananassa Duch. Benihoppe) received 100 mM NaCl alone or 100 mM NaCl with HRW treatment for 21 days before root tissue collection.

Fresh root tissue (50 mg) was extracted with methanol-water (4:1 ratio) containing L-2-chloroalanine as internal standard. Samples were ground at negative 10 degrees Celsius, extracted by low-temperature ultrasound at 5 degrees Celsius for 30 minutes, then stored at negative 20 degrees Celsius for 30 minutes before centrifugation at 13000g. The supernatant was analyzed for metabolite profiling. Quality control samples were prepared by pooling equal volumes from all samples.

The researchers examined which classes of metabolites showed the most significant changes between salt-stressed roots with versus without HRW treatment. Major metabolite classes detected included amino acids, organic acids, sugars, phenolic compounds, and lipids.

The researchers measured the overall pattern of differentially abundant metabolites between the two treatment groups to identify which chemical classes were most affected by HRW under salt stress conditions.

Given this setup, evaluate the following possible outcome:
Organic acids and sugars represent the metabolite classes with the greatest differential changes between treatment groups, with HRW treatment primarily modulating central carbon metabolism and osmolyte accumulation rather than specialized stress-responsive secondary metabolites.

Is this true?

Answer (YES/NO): NO